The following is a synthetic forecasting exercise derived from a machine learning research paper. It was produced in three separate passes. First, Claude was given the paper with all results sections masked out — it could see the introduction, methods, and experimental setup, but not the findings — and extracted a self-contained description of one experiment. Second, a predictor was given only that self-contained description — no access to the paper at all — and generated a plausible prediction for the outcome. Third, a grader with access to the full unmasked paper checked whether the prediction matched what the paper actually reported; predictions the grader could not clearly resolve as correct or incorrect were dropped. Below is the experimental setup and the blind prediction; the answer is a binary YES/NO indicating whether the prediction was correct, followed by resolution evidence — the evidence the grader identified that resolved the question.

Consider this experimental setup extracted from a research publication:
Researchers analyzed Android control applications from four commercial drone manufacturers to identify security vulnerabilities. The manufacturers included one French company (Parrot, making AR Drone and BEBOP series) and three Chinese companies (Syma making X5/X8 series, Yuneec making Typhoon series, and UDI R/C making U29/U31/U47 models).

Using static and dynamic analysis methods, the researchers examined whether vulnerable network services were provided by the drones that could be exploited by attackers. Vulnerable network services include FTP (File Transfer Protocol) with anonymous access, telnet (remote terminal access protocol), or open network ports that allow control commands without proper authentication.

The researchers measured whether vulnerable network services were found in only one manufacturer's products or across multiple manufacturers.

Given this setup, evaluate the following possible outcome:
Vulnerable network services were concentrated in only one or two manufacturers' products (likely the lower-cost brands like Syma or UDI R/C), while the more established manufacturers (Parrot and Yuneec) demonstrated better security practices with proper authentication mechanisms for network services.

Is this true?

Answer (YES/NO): NO